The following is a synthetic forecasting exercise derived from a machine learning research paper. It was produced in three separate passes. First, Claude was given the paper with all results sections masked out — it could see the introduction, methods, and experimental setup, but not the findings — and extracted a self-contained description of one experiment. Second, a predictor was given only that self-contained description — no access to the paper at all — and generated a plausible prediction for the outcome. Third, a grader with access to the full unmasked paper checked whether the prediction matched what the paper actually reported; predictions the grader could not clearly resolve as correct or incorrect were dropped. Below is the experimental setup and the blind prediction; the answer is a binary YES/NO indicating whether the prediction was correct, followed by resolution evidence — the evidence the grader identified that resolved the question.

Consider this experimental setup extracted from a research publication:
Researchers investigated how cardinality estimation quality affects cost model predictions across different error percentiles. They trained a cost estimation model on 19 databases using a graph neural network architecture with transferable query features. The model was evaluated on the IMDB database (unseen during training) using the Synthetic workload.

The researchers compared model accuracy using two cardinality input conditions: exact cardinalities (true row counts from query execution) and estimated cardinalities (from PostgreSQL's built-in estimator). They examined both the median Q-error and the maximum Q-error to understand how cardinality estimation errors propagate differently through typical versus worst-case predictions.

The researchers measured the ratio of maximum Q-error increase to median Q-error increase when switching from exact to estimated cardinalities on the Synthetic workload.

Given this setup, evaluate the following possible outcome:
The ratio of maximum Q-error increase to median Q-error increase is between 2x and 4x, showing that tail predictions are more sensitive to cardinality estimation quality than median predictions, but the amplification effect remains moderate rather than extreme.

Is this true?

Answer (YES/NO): NO